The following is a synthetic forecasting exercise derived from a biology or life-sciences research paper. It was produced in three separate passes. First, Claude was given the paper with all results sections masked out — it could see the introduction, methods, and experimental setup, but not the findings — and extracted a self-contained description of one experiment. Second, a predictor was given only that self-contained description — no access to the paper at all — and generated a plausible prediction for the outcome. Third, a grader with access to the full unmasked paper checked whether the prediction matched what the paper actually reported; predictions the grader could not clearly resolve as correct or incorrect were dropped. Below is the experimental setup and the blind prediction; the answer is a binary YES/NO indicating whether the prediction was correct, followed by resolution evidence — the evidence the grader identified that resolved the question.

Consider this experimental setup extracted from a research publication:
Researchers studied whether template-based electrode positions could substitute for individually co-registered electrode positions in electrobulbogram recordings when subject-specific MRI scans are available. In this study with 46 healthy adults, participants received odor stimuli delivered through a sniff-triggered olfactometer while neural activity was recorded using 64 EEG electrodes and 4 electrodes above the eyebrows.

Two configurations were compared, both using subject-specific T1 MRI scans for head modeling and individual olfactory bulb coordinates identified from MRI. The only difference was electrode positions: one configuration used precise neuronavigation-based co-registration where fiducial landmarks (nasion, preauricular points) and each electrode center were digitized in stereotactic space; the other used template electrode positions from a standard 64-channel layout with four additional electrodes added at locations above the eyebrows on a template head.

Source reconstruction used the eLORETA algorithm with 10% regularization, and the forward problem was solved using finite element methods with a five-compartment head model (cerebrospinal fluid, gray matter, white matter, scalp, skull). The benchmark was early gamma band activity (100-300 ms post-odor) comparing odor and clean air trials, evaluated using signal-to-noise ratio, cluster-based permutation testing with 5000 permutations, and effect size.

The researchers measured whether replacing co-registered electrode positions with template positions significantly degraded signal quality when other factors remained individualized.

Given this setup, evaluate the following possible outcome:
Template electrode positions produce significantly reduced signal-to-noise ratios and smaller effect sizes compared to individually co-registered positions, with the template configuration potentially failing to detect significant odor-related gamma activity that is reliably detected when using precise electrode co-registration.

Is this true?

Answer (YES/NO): YES